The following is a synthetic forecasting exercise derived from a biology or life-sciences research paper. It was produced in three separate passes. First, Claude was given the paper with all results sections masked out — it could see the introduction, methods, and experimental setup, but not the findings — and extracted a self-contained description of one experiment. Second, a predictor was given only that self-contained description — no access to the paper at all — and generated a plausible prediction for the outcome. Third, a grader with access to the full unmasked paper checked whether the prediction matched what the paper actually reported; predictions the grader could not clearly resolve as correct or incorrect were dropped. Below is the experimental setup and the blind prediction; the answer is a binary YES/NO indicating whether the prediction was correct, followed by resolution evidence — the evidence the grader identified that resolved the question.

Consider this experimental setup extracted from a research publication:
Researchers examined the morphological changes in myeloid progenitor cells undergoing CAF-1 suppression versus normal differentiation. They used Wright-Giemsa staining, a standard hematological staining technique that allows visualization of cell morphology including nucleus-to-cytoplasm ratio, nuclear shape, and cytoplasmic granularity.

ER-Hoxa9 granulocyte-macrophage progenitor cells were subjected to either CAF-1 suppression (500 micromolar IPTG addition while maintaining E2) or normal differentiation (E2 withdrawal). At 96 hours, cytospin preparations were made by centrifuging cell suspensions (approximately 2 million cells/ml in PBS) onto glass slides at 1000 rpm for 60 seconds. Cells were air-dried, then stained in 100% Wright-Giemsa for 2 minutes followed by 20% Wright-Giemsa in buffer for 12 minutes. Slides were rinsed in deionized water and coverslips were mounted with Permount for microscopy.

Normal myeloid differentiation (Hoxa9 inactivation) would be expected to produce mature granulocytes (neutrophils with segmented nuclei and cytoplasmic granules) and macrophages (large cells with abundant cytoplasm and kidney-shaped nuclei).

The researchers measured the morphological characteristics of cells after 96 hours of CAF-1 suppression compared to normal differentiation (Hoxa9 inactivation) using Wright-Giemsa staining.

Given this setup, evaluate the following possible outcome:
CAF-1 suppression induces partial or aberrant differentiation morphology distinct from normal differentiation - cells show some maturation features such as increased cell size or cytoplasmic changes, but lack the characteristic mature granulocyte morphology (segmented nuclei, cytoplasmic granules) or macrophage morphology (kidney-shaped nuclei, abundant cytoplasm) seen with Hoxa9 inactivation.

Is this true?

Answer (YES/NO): YES